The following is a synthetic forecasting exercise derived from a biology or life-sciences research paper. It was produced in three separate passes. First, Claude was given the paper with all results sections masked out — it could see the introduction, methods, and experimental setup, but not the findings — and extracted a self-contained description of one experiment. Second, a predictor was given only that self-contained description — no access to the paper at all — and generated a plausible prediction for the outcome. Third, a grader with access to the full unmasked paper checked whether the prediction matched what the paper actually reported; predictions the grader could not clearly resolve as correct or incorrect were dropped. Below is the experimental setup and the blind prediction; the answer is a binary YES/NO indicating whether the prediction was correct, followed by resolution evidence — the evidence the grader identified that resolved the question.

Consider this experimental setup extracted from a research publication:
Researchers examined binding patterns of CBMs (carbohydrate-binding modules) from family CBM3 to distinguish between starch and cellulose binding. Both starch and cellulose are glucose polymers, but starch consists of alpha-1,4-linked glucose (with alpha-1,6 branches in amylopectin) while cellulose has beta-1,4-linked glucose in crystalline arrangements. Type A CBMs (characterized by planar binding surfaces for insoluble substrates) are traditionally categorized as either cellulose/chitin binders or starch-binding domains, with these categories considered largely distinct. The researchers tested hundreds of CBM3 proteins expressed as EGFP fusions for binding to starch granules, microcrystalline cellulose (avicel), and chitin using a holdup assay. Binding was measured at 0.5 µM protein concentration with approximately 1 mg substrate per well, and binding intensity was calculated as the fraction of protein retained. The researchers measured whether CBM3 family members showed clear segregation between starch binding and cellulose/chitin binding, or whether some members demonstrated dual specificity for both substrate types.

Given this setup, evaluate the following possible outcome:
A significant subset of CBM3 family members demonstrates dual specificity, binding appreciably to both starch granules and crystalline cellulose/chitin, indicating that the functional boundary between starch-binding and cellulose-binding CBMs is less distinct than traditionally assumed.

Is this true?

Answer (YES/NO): NO